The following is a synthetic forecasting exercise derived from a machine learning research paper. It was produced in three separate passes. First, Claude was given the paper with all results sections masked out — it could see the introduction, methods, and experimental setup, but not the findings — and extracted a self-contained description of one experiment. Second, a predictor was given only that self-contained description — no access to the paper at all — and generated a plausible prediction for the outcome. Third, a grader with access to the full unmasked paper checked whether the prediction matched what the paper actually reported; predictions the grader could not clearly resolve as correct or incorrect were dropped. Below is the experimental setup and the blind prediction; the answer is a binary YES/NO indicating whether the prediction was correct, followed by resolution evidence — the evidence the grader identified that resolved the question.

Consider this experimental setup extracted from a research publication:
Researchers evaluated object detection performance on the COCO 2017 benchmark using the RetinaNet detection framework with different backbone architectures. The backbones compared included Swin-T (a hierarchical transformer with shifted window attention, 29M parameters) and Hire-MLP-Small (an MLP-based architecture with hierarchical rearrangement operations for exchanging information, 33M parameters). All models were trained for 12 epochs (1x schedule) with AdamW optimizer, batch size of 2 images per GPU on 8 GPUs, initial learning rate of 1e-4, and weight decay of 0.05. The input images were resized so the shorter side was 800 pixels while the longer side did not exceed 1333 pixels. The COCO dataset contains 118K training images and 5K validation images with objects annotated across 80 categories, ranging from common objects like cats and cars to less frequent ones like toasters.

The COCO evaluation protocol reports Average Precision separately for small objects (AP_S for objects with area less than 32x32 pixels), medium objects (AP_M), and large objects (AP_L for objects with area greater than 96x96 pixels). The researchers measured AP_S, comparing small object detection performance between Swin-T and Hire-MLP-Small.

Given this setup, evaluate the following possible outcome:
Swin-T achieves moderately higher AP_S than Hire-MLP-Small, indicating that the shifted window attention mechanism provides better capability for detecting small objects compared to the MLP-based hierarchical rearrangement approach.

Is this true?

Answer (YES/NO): NO